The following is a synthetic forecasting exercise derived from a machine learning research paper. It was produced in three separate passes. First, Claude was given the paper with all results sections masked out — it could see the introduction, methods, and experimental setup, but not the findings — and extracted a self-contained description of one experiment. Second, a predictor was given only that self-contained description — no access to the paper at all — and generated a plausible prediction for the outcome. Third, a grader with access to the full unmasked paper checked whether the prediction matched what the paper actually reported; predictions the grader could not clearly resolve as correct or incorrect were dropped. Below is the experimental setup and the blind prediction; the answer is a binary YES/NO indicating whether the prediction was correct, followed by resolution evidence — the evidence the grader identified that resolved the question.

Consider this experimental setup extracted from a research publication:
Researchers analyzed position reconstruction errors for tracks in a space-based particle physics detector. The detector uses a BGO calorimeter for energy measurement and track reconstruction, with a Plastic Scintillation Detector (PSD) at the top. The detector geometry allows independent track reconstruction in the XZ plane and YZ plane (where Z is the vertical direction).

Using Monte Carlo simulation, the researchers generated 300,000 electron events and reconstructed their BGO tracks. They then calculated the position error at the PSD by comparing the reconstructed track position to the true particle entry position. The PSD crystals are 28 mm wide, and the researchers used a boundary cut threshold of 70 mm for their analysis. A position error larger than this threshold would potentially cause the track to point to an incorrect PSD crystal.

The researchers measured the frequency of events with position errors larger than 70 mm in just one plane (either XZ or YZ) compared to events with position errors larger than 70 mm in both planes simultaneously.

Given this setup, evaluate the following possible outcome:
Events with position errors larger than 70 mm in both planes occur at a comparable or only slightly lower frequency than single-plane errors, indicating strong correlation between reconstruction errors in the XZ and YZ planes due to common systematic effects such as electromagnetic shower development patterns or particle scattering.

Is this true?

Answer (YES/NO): NO